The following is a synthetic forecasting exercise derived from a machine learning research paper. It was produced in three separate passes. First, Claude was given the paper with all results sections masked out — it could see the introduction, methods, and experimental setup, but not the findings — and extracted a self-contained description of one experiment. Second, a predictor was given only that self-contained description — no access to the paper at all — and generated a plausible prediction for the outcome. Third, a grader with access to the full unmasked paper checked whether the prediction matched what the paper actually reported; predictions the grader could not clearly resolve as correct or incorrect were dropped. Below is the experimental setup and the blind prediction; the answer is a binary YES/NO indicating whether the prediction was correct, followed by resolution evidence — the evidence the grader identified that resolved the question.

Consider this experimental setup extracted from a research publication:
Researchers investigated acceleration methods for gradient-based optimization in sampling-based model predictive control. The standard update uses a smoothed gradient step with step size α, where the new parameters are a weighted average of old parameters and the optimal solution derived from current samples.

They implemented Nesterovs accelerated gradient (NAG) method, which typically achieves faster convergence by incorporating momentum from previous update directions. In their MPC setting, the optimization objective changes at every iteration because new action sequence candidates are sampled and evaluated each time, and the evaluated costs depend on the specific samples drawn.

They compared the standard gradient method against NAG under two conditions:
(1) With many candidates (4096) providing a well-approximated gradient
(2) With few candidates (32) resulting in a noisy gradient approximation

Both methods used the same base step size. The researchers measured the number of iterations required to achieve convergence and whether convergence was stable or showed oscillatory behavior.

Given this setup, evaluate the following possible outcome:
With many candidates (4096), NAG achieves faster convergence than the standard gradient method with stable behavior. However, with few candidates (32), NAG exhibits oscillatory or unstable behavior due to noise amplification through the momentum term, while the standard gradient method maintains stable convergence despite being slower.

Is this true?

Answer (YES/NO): NO